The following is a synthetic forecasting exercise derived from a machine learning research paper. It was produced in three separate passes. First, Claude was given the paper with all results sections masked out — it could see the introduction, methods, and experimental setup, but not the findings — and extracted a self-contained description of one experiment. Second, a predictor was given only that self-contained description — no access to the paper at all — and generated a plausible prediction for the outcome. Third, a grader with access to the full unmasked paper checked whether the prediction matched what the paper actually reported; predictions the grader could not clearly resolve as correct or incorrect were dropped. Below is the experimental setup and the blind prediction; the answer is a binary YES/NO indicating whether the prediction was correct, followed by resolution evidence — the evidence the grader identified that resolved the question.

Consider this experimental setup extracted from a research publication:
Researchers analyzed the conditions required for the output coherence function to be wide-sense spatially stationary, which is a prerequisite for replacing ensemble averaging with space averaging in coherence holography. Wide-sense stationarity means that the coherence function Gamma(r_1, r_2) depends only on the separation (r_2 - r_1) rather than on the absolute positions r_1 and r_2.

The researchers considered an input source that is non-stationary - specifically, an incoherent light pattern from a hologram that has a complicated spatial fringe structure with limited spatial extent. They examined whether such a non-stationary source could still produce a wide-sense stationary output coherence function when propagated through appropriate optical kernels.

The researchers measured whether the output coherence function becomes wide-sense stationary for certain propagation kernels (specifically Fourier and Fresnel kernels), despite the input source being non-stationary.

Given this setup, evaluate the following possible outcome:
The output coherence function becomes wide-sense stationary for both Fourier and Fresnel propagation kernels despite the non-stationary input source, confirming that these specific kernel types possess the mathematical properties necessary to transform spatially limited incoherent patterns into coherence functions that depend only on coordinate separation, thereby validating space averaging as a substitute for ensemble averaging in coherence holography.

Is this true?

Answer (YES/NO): YES